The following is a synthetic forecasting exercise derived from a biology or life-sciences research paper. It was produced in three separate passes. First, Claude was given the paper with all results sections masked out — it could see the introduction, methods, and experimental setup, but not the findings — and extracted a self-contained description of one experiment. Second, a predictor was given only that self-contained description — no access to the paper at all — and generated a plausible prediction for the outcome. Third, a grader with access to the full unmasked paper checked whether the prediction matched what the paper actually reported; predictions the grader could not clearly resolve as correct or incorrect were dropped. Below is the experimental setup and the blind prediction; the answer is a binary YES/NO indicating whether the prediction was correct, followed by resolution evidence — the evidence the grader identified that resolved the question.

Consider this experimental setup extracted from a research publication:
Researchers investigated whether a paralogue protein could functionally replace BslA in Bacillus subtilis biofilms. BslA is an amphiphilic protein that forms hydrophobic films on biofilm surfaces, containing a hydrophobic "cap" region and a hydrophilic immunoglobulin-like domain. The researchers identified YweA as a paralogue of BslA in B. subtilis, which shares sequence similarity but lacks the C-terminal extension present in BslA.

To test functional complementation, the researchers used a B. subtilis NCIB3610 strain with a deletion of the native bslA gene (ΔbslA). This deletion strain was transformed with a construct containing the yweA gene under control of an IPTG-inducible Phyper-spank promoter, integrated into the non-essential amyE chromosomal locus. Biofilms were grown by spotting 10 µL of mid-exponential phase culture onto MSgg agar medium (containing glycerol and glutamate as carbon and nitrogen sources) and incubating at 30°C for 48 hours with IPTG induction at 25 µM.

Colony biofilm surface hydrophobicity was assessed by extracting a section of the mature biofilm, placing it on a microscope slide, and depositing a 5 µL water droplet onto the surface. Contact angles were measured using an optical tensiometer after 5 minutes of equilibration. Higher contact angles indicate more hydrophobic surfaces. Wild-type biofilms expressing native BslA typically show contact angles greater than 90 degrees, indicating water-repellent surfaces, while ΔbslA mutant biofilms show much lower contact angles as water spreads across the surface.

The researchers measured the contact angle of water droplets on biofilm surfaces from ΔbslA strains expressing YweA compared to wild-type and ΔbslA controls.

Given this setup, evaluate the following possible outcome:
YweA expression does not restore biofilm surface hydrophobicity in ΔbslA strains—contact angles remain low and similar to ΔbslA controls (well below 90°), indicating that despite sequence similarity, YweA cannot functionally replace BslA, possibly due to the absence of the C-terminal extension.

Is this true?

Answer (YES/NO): YES